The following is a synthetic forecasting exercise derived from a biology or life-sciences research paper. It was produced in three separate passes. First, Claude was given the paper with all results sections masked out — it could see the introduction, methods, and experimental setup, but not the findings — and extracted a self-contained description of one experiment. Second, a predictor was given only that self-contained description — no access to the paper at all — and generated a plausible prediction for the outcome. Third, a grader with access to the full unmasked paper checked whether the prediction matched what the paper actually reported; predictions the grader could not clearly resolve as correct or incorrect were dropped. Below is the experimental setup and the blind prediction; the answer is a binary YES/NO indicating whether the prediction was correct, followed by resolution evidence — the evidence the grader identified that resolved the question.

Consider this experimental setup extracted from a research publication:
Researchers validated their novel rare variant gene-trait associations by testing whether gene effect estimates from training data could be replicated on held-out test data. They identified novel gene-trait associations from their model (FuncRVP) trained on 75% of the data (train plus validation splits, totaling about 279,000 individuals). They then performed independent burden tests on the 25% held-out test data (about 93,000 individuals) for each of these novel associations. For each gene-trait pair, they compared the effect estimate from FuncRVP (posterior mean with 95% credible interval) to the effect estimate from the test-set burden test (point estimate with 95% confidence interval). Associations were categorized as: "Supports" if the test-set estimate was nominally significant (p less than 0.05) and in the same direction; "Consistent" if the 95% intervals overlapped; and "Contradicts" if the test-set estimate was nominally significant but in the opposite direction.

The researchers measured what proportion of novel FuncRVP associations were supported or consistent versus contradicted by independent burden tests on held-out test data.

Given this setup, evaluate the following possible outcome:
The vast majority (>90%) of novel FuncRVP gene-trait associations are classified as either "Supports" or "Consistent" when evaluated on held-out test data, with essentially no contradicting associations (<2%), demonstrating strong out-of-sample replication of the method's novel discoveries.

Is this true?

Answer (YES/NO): YES